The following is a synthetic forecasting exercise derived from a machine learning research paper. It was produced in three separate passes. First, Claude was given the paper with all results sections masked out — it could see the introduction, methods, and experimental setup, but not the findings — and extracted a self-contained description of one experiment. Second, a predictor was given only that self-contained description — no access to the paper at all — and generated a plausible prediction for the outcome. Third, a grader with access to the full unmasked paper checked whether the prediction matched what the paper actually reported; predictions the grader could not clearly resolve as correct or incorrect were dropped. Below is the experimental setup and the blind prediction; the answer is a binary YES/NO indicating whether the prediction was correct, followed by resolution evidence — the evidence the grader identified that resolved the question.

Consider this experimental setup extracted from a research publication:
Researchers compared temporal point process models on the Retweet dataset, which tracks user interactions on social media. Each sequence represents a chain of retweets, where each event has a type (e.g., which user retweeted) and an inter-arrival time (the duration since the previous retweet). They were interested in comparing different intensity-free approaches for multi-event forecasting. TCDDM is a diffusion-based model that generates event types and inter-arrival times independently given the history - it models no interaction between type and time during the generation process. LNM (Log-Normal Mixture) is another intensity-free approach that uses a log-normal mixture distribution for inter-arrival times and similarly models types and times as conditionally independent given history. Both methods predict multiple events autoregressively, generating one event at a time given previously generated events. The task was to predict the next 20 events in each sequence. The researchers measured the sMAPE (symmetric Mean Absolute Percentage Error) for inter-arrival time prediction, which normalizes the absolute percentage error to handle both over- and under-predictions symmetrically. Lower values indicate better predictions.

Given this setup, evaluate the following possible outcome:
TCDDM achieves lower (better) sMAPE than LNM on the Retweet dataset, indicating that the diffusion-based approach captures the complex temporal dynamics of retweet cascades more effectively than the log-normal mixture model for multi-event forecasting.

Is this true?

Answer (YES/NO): YES